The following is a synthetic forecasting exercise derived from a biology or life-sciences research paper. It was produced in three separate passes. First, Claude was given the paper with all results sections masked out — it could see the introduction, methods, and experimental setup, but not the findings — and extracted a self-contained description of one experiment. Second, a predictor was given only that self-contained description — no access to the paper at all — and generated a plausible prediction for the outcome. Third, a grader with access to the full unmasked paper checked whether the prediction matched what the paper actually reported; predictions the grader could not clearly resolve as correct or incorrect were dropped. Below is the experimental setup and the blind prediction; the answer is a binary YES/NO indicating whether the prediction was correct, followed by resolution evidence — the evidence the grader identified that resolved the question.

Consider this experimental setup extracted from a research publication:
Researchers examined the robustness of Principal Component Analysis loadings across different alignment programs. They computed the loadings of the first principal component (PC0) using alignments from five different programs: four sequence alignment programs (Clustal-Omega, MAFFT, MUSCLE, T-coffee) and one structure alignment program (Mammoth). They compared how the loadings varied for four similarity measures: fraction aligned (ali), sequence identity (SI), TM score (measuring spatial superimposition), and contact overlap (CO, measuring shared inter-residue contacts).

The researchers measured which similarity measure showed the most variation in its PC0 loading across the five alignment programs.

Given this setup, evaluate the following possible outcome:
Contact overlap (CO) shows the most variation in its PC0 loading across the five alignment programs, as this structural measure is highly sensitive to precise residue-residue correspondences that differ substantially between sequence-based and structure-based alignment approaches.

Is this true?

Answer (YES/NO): NO